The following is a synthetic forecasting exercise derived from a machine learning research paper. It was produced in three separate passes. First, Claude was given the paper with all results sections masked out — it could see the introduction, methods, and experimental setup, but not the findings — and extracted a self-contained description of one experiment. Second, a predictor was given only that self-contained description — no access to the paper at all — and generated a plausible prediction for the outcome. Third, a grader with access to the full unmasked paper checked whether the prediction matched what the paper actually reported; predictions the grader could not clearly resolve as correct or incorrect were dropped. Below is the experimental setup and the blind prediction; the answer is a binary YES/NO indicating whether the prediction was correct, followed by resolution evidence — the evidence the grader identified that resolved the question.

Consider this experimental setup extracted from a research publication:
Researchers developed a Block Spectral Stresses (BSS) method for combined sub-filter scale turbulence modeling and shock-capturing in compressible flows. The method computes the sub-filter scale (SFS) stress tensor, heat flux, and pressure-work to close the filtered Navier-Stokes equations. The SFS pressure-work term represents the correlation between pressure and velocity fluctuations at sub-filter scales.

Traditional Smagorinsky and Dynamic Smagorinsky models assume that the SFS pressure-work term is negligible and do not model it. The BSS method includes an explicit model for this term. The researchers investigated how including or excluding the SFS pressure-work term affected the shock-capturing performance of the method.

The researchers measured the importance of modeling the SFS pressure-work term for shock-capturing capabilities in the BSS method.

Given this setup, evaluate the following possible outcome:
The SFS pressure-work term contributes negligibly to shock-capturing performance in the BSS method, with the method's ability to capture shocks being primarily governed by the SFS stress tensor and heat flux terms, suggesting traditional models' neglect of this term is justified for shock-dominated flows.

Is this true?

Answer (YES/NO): NO